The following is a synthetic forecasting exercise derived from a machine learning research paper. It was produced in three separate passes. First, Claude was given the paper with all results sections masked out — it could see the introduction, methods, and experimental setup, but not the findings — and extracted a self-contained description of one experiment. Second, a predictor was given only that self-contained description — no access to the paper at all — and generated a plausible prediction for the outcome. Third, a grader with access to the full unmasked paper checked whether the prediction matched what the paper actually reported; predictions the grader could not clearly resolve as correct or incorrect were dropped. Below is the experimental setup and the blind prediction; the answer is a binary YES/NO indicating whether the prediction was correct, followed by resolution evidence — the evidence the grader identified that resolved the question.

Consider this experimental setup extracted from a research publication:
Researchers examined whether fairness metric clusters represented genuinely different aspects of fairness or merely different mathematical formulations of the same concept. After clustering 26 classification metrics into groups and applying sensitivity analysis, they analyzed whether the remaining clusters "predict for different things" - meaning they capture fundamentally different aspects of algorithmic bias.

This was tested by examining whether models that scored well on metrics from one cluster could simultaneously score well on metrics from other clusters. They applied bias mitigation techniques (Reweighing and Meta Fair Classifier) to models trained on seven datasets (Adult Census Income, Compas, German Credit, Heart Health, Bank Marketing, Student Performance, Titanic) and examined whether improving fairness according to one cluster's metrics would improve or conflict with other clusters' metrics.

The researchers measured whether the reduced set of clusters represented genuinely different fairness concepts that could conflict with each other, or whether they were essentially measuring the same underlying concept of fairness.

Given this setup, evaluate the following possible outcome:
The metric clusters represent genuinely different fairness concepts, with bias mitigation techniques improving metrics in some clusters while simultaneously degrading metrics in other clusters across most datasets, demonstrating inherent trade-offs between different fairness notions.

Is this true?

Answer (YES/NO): YES